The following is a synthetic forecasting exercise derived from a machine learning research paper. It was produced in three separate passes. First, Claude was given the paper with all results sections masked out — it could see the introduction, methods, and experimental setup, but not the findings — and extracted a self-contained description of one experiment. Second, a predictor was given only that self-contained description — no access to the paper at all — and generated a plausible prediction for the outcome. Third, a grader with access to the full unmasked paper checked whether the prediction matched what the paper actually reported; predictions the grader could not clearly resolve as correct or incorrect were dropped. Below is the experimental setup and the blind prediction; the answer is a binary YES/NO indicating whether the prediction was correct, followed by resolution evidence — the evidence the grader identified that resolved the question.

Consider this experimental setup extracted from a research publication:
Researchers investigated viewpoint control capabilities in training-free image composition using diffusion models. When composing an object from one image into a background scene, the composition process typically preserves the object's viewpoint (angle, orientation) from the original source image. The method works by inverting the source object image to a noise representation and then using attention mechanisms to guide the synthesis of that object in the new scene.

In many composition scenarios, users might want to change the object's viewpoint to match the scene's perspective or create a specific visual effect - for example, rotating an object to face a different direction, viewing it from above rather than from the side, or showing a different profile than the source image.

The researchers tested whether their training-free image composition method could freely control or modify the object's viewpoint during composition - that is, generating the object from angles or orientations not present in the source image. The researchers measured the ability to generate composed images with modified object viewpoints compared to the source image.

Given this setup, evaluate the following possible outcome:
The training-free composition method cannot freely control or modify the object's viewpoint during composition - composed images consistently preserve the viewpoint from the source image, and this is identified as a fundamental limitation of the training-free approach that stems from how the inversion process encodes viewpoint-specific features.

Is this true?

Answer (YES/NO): NO